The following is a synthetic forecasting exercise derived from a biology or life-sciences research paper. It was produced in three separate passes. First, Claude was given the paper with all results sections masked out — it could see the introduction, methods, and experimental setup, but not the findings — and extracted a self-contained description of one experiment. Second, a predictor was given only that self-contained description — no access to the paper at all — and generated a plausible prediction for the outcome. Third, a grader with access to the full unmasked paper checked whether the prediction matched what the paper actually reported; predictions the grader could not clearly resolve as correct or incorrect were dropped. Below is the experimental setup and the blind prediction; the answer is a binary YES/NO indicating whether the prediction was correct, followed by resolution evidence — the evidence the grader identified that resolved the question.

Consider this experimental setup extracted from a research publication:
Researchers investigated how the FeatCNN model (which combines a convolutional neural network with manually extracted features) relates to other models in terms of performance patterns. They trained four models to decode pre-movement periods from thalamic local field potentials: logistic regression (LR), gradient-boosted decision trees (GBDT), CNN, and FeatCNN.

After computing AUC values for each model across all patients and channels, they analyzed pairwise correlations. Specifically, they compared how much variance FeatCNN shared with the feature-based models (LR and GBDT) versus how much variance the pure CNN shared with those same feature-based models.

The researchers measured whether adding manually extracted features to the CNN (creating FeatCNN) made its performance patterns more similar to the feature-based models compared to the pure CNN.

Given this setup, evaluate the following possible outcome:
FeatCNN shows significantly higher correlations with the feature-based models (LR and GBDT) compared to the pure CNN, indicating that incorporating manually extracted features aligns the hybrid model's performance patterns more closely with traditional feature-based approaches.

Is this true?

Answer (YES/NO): YES